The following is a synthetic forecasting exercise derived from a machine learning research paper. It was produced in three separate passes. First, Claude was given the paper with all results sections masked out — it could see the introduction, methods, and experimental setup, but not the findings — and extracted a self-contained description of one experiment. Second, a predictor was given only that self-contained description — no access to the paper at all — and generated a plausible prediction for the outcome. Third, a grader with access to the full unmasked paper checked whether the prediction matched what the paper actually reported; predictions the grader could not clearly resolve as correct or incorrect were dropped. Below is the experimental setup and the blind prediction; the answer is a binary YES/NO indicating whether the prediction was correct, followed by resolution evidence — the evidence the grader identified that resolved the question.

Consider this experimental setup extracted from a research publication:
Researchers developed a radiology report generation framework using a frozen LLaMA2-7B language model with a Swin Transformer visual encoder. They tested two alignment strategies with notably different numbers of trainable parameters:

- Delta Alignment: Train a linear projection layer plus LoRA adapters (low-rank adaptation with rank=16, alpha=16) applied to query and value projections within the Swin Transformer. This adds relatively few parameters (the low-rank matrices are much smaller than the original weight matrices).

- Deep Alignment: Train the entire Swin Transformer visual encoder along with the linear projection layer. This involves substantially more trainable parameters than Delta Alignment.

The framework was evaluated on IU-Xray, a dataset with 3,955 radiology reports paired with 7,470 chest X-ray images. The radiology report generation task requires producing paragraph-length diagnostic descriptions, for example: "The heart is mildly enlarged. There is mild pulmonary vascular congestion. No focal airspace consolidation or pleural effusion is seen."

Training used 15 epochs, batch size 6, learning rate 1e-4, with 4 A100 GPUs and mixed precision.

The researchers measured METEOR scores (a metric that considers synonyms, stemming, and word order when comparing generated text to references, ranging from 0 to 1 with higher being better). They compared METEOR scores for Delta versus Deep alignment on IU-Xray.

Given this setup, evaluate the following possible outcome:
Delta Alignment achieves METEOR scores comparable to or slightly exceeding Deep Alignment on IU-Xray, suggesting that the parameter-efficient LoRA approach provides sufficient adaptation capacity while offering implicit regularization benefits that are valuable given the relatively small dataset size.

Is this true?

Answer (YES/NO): YES